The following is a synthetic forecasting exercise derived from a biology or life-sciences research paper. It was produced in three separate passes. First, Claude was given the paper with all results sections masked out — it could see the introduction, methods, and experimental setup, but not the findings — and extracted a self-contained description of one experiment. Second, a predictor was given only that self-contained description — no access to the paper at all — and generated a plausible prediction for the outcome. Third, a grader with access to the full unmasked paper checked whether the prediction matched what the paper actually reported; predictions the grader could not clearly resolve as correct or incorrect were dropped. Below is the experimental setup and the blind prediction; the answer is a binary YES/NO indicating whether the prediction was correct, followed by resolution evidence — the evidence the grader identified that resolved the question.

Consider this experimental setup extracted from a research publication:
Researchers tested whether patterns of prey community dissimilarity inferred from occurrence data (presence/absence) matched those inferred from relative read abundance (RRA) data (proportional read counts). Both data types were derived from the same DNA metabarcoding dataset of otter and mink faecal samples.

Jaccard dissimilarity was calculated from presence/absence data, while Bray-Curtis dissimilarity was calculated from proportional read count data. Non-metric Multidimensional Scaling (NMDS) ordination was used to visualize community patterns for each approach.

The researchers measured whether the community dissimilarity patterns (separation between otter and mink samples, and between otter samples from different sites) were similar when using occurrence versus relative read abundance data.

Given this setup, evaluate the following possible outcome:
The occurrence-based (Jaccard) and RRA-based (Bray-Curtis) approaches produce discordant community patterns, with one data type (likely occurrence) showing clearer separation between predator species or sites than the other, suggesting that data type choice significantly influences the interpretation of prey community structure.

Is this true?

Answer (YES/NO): NO